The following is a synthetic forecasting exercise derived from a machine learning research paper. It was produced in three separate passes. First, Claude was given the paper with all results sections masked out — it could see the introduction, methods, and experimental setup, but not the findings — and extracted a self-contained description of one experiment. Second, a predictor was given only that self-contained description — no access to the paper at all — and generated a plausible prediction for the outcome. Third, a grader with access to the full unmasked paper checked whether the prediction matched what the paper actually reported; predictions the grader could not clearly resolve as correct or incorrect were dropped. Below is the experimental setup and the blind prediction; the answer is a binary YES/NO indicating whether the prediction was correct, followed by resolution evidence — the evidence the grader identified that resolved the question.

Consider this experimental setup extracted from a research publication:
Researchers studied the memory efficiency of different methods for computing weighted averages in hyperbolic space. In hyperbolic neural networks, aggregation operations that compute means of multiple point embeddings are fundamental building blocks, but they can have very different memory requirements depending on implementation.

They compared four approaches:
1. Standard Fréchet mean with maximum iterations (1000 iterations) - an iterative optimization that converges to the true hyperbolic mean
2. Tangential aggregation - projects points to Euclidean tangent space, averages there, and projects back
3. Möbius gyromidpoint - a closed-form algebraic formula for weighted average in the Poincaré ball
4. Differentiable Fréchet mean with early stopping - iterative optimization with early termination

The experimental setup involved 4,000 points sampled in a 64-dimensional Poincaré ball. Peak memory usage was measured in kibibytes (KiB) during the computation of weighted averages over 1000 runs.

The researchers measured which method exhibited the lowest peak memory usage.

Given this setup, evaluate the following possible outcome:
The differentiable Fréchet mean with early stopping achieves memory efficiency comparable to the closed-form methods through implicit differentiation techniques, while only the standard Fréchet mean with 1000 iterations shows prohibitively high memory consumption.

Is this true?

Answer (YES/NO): NO